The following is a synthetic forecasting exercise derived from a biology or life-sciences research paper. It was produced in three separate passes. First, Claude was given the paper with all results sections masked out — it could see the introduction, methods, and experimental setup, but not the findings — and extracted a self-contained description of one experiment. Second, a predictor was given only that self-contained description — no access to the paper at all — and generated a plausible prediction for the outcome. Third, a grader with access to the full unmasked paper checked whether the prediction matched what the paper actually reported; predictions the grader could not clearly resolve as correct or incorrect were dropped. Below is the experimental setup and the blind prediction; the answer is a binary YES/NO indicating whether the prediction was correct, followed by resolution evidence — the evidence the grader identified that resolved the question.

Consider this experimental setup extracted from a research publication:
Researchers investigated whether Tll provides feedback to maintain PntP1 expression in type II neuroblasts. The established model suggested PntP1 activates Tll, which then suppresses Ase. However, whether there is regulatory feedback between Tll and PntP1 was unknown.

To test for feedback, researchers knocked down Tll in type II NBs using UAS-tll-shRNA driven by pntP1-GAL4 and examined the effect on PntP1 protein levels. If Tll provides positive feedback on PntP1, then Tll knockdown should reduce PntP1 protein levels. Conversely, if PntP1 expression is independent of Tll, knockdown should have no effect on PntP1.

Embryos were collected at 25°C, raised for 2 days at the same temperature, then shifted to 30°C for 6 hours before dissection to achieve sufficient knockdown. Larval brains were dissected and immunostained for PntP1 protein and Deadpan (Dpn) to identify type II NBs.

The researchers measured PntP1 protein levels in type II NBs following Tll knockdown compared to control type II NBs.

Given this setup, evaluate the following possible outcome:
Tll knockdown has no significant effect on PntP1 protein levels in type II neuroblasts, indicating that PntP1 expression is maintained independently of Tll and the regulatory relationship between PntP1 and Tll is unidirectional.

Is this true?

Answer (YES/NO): NO